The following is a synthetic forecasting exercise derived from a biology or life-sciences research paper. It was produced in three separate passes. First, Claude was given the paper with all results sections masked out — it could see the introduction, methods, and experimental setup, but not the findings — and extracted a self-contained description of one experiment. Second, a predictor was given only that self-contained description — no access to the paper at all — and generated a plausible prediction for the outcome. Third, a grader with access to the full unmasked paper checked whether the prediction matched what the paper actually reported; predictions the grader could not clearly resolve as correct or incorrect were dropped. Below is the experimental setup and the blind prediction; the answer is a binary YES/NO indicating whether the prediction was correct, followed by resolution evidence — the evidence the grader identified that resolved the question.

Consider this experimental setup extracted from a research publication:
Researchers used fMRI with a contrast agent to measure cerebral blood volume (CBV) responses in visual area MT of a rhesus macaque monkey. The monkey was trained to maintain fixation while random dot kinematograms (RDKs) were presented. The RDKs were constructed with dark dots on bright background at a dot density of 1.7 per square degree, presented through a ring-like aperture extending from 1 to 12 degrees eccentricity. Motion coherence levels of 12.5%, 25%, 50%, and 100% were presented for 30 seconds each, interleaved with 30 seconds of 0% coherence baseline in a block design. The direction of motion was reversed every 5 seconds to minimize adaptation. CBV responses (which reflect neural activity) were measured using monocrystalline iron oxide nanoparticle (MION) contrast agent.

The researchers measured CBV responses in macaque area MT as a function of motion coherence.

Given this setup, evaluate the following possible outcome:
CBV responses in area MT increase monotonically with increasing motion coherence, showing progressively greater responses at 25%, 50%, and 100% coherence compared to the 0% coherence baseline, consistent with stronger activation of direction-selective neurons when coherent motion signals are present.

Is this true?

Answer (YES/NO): YES